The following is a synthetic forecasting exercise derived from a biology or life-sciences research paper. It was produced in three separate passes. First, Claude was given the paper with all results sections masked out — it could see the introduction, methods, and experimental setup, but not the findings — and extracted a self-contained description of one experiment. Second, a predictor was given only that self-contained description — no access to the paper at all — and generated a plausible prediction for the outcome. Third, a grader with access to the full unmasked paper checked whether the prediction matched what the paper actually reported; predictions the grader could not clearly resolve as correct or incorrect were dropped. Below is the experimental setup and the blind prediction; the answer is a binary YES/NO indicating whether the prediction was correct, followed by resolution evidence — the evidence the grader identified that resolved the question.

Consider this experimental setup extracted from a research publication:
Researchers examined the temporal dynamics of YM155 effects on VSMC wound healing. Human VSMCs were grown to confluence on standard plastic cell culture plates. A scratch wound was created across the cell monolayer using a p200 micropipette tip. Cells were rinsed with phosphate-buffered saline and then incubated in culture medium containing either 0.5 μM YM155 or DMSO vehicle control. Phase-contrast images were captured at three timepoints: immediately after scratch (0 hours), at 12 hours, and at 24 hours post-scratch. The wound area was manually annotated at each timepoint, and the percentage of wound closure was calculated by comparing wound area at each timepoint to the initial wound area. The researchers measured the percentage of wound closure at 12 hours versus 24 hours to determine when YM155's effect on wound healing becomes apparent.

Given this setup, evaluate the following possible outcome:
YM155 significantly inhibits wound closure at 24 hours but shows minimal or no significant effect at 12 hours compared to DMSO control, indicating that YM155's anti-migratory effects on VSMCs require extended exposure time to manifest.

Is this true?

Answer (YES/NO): NO